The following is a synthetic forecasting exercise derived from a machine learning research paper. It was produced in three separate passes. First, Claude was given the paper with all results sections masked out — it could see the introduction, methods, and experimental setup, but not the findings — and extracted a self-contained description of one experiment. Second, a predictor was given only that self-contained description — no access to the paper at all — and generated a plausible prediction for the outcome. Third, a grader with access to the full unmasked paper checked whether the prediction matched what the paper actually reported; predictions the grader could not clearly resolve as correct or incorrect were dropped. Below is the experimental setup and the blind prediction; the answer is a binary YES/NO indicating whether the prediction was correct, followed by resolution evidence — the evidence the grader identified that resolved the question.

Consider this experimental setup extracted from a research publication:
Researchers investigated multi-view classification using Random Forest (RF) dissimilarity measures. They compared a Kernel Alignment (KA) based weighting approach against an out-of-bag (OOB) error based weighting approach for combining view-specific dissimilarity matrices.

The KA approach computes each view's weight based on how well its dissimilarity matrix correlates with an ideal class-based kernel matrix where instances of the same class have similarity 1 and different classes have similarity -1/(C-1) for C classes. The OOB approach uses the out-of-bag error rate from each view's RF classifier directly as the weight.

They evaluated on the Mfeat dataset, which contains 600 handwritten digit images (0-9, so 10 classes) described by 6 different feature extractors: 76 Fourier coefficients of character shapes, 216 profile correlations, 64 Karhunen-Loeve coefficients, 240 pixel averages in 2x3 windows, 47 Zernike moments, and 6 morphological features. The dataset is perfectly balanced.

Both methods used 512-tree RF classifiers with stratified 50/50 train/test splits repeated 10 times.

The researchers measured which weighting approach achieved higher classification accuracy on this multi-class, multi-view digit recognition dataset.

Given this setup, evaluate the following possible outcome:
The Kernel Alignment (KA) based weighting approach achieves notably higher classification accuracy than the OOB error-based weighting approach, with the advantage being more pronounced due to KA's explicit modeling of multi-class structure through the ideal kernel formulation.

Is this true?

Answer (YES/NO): NO